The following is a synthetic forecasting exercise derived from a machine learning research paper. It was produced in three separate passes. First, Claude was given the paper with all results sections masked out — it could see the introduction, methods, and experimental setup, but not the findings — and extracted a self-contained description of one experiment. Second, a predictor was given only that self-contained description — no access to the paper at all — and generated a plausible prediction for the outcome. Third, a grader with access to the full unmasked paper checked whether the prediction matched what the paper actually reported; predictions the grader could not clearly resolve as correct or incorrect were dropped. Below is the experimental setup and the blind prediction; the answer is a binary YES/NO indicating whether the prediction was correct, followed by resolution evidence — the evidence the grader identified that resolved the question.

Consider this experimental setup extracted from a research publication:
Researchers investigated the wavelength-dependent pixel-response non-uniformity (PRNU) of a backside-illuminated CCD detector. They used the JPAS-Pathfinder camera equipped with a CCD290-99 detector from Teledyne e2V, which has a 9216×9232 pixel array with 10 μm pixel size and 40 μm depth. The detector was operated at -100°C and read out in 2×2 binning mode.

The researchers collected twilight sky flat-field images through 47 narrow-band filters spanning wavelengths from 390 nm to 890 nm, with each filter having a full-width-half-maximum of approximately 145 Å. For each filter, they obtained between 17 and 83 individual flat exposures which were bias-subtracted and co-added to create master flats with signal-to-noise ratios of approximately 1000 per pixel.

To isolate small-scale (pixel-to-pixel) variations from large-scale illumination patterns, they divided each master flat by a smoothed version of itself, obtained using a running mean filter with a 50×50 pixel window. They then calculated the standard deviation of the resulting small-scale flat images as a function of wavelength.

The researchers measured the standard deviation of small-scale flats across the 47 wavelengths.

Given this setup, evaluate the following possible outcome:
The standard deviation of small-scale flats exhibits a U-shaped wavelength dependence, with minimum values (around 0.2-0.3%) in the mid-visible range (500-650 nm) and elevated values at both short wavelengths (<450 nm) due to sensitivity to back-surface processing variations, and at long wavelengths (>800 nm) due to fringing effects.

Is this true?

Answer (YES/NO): NO